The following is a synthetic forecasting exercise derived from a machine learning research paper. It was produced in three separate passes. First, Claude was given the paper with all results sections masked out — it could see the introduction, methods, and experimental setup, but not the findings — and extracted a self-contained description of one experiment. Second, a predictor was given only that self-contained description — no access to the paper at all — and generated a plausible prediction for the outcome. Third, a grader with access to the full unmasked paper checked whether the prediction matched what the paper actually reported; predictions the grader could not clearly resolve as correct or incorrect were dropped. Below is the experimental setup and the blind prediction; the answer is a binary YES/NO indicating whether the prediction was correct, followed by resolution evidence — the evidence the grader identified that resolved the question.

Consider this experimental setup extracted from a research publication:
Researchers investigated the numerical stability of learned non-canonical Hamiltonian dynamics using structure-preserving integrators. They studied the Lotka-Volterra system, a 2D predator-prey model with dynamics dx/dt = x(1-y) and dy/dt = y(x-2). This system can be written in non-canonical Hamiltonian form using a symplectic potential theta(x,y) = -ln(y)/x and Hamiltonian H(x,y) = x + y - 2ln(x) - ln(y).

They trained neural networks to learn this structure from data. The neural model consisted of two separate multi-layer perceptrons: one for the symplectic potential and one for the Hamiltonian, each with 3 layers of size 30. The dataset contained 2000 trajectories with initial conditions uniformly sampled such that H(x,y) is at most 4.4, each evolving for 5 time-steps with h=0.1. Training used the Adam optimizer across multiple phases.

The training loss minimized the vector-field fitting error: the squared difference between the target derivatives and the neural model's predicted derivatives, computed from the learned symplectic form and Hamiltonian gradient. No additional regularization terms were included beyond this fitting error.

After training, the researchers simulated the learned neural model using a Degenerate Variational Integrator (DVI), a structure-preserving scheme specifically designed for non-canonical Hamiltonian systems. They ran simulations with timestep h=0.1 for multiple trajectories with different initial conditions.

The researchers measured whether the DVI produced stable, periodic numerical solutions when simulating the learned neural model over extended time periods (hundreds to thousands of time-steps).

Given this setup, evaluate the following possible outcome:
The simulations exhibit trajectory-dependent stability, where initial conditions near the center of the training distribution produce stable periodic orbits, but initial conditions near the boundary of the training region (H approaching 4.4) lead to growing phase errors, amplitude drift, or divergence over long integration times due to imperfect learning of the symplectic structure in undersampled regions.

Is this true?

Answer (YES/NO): NO